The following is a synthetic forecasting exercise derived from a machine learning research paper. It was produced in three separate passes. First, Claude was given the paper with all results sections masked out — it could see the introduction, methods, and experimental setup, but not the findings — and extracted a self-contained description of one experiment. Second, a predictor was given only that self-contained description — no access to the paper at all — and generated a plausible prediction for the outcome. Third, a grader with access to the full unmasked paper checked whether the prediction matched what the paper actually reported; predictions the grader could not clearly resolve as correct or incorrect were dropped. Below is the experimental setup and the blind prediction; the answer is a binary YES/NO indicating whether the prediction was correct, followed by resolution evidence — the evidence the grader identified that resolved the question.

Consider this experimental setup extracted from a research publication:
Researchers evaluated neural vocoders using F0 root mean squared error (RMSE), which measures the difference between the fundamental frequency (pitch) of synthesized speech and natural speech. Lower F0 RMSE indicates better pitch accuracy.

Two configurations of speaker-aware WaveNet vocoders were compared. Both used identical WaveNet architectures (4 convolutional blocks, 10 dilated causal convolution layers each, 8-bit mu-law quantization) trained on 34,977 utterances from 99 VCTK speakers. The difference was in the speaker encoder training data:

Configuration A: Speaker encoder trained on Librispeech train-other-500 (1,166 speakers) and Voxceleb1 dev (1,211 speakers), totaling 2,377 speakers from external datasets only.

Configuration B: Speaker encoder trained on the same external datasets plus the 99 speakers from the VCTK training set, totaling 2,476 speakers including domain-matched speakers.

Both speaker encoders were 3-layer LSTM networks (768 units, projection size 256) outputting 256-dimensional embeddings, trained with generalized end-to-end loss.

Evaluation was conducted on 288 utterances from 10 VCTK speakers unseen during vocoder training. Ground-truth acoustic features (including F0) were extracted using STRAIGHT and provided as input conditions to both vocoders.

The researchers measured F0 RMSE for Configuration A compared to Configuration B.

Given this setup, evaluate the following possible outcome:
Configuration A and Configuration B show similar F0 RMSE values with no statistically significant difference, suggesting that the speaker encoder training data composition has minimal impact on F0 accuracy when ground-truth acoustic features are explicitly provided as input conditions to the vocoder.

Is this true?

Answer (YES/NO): NO